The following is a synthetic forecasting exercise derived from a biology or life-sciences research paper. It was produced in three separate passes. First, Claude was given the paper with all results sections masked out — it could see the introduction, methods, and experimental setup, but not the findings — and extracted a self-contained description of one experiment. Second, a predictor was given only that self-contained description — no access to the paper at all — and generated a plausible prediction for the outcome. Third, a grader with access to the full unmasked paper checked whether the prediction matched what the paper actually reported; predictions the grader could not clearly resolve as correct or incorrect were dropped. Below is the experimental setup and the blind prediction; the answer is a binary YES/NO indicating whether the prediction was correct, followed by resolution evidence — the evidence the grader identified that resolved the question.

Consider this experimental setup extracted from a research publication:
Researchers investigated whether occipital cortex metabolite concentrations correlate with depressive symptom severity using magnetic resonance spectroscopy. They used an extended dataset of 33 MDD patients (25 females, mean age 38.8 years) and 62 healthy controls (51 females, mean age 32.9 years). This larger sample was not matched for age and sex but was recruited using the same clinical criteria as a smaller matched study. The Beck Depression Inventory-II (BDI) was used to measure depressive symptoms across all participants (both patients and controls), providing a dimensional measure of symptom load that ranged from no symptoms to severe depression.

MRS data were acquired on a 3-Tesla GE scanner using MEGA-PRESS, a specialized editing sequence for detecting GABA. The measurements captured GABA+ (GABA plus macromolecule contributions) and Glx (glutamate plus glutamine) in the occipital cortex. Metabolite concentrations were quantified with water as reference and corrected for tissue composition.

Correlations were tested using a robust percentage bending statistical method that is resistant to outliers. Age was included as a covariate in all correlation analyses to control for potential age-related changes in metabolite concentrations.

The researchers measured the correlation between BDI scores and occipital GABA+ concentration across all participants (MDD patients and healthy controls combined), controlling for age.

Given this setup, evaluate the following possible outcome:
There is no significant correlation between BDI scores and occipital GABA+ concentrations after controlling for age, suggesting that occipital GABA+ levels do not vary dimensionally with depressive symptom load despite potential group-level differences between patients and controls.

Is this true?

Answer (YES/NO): YES